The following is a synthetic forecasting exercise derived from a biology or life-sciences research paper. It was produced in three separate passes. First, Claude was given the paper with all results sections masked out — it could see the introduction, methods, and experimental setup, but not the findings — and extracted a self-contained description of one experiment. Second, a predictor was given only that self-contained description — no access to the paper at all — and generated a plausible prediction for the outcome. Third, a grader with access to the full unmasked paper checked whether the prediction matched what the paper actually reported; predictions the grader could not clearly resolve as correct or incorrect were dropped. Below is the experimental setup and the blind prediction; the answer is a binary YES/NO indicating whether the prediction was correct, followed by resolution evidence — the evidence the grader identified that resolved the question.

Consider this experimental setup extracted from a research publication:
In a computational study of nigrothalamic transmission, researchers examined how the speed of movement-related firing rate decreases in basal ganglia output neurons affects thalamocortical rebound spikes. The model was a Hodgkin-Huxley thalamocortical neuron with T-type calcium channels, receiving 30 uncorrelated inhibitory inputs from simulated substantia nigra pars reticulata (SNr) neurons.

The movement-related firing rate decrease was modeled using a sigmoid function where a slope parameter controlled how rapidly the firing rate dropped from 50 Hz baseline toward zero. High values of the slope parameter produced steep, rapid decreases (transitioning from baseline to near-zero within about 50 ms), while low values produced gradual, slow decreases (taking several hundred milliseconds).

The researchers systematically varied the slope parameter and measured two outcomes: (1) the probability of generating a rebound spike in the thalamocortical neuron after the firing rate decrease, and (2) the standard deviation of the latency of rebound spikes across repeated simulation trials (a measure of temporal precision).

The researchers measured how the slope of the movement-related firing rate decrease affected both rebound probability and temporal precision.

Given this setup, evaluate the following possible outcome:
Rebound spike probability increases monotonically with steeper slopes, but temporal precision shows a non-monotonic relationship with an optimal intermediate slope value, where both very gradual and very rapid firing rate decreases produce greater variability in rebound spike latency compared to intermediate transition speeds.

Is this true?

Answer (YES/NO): NO